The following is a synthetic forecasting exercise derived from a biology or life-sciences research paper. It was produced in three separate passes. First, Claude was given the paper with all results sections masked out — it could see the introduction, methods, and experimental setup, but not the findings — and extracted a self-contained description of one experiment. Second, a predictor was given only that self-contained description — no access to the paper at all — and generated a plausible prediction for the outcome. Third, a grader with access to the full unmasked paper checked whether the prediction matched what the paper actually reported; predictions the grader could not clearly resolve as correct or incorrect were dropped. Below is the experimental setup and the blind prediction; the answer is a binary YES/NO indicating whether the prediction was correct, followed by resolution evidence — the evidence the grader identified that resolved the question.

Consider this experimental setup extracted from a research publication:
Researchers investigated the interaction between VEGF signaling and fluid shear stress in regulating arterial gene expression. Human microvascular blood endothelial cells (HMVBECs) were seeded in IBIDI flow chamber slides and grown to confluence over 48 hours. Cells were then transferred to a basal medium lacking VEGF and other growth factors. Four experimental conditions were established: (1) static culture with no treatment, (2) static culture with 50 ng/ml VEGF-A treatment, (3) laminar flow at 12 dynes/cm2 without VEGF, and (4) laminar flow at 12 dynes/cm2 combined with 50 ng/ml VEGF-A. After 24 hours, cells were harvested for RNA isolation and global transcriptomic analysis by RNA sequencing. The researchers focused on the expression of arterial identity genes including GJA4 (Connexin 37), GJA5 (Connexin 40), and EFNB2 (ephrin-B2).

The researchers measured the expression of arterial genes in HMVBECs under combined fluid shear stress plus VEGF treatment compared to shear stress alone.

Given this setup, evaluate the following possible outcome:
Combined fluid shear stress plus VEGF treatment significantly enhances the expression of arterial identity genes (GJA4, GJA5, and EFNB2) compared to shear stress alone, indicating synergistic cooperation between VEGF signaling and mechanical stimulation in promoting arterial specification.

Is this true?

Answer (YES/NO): NO